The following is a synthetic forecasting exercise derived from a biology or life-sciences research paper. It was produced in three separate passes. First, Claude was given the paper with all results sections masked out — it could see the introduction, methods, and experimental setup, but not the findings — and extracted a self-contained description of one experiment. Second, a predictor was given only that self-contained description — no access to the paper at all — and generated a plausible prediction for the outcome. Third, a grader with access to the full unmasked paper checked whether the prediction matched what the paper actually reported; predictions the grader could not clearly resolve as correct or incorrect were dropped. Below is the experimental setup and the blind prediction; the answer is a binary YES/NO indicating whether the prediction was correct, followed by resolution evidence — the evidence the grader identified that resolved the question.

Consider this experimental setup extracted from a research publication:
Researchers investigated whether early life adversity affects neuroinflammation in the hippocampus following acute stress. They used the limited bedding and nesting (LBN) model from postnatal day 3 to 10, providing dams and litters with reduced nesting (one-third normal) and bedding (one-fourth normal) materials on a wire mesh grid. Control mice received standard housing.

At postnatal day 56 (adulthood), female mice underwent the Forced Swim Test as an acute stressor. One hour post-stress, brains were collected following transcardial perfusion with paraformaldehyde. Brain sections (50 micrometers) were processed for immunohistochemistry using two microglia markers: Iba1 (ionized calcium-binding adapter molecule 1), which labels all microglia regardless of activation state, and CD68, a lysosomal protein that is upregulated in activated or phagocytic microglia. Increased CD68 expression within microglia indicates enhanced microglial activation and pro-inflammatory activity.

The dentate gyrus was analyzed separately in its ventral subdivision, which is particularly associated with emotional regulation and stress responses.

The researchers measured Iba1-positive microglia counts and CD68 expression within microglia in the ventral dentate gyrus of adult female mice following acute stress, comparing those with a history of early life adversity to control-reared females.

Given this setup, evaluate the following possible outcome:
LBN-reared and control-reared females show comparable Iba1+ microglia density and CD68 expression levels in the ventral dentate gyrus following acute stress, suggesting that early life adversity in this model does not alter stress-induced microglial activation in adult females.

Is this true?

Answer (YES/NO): NO